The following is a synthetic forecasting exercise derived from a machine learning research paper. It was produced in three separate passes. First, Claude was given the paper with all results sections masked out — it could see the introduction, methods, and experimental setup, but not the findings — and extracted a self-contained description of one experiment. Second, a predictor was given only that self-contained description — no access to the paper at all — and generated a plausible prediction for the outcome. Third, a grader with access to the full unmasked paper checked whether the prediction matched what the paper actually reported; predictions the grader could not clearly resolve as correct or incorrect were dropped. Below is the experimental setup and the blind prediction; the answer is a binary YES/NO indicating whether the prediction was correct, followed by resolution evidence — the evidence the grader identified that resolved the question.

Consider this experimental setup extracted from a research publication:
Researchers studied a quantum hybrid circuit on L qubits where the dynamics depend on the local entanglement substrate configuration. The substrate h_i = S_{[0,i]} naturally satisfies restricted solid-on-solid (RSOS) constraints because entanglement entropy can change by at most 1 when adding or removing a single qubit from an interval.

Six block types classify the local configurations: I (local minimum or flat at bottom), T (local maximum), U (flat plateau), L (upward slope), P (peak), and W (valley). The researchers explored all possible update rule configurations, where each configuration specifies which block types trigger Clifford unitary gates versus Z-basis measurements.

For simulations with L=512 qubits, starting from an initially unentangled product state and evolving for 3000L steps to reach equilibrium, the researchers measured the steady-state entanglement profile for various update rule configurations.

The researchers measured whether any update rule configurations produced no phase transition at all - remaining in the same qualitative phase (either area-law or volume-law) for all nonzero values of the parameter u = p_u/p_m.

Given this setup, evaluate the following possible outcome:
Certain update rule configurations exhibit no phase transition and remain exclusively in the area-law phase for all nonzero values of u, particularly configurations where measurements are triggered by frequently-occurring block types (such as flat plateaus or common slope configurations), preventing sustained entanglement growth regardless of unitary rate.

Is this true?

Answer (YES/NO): NO